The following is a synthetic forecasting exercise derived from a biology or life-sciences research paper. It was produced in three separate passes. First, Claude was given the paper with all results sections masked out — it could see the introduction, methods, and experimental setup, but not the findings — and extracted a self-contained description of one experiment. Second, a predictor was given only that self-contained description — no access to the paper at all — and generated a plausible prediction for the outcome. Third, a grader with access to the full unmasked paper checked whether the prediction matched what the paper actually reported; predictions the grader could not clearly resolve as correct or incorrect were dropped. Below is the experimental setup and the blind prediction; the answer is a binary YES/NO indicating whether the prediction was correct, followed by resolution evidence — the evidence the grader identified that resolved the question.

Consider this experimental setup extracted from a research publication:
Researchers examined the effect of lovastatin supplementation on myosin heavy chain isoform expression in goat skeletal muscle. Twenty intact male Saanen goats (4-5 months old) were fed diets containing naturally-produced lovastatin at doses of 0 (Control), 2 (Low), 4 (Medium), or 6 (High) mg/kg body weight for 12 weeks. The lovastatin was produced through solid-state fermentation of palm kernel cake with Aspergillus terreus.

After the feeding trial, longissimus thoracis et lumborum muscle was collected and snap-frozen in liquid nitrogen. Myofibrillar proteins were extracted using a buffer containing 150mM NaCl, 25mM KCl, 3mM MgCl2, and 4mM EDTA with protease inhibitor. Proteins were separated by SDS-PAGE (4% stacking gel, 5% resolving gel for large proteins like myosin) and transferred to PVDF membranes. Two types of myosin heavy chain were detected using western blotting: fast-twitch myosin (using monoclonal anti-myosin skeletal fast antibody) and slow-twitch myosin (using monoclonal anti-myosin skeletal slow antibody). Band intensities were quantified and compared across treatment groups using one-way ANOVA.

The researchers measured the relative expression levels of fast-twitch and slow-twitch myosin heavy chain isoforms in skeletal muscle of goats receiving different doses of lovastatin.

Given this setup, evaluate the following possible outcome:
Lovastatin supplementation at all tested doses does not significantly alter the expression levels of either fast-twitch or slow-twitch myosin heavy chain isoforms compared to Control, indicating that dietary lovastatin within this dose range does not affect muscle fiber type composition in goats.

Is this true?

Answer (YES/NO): NO